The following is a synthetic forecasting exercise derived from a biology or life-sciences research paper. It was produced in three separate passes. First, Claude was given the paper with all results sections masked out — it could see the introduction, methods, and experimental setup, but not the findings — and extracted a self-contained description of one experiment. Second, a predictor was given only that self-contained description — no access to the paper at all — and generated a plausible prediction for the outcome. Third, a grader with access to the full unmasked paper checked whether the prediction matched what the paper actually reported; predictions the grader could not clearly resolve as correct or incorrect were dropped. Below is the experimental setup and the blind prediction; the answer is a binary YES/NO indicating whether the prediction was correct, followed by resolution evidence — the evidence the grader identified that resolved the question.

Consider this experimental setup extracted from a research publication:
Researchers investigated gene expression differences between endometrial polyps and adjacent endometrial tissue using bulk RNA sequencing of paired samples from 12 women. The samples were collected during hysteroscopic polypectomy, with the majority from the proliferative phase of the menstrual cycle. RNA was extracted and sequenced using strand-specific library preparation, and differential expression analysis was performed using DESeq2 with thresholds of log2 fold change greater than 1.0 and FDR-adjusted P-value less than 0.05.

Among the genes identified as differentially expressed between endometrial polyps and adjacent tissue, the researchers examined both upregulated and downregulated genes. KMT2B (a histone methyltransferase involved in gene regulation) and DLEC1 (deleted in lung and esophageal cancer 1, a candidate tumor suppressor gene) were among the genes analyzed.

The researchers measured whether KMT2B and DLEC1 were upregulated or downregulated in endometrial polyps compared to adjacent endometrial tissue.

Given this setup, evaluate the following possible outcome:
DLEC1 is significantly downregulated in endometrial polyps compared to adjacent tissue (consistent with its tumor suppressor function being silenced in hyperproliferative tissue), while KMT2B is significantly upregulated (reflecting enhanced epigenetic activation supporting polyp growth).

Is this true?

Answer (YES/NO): NO